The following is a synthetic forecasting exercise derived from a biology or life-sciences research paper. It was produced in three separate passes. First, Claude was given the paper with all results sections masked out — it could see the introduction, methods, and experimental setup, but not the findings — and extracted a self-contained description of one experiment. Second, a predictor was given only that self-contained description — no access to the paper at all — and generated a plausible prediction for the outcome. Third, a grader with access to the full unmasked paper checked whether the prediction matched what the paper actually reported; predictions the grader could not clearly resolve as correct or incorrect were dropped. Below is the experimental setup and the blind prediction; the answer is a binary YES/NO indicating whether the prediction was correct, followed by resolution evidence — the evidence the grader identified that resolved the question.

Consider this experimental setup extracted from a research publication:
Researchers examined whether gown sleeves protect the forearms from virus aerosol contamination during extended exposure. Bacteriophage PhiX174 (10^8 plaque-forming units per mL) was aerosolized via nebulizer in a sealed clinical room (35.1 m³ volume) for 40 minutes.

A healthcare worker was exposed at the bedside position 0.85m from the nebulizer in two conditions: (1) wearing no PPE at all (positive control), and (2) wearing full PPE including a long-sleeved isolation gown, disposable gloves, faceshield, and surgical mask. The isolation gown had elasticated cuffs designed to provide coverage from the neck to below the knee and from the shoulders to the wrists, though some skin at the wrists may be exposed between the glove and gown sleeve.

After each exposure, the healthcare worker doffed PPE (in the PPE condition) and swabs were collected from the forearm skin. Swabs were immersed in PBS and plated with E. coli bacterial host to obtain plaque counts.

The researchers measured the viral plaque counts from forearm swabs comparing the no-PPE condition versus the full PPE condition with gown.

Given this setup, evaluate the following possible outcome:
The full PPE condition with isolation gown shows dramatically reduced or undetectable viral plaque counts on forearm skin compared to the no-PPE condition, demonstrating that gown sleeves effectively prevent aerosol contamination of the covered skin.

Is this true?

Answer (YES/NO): YES